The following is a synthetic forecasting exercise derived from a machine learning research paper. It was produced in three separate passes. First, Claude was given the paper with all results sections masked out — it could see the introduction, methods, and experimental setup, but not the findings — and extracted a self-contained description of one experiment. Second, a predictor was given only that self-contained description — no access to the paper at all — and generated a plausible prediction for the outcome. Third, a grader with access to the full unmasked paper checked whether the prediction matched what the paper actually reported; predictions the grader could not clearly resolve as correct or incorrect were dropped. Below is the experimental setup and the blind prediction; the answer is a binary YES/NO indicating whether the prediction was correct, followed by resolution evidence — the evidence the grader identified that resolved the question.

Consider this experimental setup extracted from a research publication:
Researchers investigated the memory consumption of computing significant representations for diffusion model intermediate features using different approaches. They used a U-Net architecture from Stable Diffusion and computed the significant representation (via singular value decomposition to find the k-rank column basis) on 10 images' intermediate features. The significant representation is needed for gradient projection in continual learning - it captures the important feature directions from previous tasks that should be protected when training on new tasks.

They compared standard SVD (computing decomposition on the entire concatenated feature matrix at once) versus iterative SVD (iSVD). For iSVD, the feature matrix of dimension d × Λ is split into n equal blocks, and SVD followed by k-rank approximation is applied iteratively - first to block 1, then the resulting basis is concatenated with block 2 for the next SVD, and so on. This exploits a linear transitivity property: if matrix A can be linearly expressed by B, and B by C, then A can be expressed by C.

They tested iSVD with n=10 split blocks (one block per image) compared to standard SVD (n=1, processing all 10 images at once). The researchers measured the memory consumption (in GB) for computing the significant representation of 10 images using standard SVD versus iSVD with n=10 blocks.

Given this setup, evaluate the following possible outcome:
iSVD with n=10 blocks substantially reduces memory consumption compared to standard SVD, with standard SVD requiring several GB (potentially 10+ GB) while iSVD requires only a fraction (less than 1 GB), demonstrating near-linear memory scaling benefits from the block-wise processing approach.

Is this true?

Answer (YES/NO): NO